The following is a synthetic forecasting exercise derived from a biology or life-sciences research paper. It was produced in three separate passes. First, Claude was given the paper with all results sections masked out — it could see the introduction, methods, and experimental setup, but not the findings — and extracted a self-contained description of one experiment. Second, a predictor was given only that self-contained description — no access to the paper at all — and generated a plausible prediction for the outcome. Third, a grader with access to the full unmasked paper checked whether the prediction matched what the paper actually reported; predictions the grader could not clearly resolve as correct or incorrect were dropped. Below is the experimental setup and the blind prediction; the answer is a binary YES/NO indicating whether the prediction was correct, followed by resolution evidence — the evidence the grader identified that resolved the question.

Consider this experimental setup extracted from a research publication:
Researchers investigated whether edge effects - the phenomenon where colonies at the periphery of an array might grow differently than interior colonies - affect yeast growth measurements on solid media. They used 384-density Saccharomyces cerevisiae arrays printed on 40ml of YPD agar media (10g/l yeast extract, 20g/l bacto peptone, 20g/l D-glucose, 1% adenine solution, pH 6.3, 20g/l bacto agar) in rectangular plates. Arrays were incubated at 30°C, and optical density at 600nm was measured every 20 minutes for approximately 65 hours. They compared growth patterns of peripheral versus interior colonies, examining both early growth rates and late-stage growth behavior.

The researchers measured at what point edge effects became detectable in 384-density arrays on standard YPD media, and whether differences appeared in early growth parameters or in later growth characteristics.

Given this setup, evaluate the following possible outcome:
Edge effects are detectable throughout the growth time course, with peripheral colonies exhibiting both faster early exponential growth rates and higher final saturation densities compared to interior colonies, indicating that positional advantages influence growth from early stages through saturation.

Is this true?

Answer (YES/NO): NO